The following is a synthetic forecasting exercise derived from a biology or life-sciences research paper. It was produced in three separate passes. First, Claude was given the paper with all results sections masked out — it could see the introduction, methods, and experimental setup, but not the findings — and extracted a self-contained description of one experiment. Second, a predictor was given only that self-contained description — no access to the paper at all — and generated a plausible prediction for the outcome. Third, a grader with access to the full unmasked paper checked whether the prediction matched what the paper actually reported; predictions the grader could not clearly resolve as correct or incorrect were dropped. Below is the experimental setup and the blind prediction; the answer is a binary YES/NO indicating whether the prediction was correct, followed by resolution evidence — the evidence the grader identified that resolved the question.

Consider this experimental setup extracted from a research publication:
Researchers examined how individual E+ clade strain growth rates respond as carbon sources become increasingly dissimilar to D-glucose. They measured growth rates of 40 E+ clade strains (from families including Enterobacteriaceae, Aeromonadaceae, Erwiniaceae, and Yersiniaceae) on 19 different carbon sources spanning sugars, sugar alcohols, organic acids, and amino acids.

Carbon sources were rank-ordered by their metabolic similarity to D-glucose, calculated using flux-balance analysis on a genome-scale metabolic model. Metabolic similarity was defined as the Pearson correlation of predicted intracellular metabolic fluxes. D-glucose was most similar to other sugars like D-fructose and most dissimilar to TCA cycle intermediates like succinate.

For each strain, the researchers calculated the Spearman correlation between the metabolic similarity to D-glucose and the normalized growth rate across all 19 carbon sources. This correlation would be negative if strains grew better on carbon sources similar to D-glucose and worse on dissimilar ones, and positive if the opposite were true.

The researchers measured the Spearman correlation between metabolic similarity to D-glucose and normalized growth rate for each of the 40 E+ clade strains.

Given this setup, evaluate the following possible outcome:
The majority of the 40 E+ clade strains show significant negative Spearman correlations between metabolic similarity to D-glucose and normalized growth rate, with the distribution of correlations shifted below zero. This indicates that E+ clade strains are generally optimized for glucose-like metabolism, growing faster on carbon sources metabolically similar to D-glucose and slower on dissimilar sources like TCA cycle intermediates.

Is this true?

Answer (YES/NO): YES